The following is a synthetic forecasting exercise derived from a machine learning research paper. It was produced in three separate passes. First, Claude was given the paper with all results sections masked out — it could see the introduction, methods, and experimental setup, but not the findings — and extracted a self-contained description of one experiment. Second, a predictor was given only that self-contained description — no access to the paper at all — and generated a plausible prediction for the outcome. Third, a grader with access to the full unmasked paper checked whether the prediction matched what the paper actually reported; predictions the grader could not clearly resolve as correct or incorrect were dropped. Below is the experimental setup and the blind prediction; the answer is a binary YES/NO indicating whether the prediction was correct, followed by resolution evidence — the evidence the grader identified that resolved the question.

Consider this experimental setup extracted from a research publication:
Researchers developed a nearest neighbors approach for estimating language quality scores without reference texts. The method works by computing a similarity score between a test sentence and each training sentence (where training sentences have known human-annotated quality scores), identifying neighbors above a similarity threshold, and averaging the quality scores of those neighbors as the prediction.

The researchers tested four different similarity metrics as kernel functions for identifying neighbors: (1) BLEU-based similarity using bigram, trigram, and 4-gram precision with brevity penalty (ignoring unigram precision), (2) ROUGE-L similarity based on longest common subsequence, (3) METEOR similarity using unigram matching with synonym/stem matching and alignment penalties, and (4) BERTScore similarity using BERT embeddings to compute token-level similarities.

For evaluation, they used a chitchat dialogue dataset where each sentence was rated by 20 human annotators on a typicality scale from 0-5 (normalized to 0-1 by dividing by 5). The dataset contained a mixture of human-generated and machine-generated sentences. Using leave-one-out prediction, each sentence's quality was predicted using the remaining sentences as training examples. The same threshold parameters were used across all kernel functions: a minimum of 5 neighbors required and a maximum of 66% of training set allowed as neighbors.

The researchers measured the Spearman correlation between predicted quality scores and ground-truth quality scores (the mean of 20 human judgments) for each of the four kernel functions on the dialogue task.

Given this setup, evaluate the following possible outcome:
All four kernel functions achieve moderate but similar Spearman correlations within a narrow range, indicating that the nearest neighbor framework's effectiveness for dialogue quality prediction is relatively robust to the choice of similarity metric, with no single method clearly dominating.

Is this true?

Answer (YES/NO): NO